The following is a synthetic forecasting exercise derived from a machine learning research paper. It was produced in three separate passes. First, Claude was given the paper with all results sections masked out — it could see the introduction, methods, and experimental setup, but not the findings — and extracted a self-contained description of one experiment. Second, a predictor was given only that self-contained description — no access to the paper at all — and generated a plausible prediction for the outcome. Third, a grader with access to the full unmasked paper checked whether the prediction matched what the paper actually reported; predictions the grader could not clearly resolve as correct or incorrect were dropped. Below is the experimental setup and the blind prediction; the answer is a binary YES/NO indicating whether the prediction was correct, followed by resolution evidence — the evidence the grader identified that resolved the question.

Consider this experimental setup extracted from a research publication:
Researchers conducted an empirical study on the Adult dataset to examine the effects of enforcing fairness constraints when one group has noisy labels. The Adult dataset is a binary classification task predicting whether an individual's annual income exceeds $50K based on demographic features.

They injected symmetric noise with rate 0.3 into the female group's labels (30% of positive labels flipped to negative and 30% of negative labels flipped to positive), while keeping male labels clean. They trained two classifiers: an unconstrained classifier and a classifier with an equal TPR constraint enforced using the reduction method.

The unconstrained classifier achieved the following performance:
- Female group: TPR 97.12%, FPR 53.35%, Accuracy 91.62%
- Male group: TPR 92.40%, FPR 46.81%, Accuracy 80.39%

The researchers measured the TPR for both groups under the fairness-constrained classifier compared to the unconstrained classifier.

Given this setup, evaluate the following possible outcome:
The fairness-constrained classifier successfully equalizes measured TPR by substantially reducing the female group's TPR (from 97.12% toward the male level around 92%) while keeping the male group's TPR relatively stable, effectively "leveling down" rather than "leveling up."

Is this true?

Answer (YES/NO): NO